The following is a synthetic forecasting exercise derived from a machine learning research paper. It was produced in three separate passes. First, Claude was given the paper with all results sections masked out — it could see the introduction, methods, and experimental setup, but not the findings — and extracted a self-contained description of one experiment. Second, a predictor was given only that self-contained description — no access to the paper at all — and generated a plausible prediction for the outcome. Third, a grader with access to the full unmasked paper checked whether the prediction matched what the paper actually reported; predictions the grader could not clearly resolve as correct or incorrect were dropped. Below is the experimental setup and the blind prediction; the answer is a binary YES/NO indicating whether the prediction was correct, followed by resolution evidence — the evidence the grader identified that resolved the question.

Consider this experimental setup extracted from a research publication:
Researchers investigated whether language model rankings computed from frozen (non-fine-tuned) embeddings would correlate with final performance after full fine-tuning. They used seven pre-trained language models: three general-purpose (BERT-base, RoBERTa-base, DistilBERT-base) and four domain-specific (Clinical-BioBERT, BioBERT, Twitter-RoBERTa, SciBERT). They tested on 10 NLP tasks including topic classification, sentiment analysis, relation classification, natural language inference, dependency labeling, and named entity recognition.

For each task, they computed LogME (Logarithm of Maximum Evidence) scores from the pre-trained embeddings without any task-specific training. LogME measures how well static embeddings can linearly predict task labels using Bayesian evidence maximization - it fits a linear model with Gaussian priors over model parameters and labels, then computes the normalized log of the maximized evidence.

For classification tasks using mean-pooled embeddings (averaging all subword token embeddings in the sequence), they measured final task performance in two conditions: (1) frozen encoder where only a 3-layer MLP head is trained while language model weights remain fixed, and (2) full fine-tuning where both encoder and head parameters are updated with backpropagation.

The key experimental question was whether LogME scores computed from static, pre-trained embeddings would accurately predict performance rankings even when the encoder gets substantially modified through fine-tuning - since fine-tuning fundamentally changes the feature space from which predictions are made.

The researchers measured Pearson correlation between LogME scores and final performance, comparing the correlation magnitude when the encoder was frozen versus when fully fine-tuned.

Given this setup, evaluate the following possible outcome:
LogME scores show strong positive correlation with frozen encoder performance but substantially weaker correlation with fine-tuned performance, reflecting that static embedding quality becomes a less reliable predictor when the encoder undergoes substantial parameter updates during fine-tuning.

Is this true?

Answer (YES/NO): YES